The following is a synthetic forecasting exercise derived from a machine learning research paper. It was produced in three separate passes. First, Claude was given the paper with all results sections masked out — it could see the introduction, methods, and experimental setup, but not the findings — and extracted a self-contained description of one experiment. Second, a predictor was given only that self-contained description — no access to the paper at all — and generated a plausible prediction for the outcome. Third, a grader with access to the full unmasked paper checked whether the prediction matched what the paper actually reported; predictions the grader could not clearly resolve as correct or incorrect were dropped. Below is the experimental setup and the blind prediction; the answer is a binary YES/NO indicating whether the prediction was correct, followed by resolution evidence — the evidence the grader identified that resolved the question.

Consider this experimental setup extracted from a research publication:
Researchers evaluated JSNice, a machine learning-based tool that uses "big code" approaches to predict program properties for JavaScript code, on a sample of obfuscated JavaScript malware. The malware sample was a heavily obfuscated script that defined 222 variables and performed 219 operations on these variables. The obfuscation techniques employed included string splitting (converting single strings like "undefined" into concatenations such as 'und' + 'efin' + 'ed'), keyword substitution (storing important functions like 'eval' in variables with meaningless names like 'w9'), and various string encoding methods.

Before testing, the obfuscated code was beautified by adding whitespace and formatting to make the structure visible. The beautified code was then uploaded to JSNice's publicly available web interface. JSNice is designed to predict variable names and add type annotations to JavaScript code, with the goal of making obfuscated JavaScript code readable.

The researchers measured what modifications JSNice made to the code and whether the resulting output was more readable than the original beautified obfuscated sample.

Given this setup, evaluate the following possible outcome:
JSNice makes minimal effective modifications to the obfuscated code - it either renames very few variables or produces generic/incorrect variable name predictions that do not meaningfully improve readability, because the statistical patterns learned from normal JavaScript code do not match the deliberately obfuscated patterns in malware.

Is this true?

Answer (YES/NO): YES